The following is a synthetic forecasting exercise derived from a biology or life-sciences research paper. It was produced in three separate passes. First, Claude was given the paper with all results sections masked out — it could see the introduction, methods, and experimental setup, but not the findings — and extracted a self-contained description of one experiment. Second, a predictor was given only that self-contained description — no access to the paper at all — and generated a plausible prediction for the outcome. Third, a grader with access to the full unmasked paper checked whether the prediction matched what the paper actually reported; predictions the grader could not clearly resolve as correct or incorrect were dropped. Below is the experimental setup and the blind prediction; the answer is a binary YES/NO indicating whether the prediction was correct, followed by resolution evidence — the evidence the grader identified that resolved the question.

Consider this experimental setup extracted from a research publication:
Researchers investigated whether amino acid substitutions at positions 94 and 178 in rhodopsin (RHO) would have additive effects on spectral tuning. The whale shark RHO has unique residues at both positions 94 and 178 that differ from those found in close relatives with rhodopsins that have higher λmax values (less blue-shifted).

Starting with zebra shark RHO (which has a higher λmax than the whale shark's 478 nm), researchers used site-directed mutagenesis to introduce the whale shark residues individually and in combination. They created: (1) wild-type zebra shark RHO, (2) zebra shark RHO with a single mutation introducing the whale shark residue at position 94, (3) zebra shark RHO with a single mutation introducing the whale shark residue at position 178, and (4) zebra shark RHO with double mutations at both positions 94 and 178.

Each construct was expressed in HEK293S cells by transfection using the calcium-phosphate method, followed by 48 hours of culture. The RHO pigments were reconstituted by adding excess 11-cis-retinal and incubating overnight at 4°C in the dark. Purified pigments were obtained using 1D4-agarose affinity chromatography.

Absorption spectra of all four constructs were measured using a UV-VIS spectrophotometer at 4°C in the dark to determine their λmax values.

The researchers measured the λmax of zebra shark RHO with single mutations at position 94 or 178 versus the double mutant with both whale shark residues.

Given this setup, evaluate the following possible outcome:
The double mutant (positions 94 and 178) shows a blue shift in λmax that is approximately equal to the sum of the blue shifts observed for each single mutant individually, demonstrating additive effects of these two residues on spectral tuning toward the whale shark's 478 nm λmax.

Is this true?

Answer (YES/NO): YES